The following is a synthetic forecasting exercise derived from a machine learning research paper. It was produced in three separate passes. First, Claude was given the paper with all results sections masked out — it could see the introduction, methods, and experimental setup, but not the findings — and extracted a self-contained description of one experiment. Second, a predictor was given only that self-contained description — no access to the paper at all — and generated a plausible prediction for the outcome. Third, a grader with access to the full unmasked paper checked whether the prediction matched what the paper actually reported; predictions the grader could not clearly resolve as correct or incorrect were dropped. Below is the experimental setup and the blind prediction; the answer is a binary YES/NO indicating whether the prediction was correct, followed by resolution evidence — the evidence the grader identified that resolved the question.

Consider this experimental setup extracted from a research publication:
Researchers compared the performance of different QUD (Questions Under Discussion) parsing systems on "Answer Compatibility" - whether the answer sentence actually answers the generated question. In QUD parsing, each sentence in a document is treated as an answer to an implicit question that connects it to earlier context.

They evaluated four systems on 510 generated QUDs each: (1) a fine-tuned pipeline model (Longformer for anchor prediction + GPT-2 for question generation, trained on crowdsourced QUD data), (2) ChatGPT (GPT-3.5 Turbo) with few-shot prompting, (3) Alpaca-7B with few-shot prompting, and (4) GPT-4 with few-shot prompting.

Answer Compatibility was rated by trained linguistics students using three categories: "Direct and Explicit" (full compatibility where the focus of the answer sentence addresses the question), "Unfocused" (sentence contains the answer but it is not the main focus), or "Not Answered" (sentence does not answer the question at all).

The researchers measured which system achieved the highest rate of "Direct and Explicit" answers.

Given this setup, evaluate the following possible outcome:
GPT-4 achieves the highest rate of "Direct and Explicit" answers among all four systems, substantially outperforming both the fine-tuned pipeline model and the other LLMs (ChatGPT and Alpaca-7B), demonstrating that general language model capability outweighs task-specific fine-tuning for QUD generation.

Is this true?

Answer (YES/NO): YES